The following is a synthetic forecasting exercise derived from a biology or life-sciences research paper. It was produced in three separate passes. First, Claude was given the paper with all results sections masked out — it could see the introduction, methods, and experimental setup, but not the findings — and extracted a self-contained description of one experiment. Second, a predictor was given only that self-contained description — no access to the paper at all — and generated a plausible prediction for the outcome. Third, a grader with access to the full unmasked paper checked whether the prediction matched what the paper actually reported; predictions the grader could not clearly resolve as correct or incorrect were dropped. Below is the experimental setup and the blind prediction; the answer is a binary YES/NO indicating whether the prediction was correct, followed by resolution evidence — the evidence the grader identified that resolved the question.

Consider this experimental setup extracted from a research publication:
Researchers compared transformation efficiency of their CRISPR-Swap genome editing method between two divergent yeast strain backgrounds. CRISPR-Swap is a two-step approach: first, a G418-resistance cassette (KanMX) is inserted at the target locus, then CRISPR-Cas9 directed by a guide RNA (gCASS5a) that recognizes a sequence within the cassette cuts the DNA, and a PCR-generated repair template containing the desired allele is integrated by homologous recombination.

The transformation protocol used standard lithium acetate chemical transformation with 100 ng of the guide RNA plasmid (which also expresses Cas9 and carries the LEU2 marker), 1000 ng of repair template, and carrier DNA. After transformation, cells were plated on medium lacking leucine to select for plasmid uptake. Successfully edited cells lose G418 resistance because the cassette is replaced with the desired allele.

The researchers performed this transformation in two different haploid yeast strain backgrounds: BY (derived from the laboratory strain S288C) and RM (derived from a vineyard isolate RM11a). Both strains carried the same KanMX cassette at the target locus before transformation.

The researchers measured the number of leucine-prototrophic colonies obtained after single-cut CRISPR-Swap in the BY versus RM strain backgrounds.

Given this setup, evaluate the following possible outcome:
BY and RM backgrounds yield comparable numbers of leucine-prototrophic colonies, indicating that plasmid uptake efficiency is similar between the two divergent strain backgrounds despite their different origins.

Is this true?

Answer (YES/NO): NO